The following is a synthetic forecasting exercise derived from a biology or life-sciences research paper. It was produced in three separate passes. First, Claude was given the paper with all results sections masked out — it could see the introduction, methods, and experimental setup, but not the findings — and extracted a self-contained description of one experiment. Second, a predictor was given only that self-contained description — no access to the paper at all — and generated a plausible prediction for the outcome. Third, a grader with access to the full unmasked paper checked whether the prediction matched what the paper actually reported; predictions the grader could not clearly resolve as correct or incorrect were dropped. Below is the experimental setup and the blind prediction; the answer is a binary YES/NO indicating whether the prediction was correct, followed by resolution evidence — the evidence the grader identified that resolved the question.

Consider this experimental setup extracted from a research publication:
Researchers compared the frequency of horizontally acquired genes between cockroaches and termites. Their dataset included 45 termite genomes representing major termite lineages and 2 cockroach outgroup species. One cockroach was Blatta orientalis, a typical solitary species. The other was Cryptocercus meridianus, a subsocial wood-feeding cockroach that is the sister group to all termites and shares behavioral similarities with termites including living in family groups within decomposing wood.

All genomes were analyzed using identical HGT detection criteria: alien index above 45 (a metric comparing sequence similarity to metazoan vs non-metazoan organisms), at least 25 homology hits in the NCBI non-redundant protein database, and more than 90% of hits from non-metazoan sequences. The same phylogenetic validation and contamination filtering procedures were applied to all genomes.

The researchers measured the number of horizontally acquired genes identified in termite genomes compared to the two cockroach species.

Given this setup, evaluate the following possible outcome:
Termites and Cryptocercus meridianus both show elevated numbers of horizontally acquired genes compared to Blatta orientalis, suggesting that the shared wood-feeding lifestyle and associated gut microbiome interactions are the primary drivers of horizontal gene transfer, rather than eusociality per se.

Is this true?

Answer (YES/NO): NO